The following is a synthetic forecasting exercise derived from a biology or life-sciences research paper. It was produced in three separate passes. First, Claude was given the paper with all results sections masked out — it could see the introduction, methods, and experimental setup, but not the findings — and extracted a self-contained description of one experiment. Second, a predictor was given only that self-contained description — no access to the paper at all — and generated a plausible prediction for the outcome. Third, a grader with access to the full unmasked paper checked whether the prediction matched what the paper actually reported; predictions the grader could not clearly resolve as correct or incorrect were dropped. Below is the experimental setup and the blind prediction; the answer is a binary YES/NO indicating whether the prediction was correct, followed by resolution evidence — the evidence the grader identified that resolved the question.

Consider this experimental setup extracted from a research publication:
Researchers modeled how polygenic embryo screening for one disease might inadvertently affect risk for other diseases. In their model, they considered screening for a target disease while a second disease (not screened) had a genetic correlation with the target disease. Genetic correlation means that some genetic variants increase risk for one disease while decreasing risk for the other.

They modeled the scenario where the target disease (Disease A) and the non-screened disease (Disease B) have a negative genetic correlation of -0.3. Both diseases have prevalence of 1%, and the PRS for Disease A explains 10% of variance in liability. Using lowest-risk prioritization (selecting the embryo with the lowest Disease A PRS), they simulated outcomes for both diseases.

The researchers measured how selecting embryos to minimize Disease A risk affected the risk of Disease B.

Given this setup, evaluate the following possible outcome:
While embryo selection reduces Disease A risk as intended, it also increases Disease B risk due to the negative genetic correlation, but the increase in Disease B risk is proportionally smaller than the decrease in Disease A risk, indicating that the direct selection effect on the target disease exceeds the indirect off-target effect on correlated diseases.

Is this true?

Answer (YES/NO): YES